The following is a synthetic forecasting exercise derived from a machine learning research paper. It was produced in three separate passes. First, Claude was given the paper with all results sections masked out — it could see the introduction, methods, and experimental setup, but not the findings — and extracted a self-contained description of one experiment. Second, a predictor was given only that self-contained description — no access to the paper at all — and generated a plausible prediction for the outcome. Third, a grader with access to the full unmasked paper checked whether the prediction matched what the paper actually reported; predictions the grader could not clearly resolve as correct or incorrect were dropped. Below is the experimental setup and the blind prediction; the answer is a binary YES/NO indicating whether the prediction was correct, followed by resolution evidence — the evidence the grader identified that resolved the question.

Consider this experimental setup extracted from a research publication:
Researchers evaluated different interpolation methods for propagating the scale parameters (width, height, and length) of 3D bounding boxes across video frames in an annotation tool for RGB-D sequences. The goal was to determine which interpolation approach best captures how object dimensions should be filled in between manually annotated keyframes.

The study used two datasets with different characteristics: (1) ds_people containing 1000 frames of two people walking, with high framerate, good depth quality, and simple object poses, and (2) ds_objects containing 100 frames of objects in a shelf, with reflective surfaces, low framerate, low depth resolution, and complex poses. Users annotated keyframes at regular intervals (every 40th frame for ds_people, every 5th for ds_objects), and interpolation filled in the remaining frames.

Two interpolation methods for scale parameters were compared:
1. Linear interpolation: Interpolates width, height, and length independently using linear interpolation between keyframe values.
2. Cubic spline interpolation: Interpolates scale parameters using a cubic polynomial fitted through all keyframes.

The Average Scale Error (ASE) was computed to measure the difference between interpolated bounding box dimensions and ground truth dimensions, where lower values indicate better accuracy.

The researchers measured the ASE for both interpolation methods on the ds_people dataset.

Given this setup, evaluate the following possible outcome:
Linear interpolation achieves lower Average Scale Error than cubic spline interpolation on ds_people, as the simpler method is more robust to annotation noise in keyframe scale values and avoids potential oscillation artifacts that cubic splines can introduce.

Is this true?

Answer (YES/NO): YES